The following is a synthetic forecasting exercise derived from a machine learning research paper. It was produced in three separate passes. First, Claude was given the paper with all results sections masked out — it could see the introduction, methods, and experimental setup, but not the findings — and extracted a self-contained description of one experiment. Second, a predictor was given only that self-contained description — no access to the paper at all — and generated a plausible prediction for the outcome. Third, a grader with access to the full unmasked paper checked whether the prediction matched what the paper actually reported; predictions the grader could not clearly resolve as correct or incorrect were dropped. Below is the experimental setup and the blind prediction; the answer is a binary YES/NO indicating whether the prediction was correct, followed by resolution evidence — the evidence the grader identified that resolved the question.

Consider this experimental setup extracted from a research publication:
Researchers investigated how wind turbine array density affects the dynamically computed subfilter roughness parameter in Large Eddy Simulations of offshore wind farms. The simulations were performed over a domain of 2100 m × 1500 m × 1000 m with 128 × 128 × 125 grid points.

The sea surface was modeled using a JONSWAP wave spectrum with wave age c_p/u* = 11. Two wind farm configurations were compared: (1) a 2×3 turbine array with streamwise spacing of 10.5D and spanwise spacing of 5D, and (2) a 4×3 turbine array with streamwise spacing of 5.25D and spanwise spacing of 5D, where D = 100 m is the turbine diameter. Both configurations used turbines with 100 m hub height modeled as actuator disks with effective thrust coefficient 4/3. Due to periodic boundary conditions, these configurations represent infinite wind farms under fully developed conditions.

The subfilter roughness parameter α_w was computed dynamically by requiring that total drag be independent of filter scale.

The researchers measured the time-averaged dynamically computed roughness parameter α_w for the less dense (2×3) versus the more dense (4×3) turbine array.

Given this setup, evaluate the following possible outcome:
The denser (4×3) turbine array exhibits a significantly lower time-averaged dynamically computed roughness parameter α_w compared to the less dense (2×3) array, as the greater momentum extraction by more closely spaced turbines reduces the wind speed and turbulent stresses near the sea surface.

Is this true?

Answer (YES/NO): NO